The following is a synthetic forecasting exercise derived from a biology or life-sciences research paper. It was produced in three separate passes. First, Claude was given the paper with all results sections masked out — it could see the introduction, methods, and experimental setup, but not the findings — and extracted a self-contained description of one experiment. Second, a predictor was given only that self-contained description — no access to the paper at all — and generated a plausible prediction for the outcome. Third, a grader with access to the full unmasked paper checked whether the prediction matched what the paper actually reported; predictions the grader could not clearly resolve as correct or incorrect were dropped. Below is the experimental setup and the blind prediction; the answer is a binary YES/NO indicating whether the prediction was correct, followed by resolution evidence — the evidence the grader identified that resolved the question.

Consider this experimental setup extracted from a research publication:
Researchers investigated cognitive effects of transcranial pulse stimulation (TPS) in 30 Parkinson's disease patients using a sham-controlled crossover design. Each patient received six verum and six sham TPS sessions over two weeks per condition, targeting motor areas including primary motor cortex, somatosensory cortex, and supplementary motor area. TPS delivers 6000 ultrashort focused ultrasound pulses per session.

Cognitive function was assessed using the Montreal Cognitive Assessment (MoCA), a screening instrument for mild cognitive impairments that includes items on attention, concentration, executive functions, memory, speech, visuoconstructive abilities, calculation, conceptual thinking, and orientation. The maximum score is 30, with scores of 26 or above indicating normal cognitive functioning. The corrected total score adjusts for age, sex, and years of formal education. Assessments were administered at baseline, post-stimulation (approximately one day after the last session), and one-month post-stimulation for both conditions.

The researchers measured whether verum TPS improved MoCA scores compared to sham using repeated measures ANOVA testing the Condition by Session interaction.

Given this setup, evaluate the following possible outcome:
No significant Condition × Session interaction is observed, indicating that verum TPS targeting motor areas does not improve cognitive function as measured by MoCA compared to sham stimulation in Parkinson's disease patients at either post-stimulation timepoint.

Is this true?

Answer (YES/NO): YES